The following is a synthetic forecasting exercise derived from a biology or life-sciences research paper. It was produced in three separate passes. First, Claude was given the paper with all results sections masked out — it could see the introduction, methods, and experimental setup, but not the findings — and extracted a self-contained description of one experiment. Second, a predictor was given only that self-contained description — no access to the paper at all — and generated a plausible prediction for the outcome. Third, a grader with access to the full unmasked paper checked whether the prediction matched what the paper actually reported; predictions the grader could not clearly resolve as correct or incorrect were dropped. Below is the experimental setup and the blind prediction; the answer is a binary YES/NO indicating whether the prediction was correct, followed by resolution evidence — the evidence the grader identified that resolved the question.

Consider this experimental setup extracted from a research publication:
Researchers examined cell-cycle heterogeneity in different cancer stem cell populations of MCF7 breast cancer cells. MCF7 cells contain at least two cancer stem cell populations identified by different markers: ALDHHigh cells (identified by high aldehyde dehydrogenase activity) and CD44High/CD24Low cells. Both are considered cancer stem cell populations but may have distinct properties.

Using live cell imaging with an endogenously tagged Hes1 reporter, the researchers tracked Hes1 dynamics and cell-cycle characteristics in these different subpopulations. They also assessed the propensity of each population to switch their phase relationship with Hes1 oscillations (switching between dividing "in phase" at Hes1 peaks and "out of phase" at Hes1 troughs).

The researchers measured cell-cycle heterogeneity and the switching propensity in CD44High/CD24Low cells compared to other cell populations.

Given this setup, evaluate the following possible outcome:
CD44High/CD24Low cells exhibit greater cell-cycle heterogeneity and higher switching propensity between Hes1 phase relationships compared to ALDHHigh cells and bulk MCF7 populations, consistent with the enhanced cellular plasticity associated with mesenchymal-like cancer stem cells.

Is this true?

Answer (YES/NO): YES